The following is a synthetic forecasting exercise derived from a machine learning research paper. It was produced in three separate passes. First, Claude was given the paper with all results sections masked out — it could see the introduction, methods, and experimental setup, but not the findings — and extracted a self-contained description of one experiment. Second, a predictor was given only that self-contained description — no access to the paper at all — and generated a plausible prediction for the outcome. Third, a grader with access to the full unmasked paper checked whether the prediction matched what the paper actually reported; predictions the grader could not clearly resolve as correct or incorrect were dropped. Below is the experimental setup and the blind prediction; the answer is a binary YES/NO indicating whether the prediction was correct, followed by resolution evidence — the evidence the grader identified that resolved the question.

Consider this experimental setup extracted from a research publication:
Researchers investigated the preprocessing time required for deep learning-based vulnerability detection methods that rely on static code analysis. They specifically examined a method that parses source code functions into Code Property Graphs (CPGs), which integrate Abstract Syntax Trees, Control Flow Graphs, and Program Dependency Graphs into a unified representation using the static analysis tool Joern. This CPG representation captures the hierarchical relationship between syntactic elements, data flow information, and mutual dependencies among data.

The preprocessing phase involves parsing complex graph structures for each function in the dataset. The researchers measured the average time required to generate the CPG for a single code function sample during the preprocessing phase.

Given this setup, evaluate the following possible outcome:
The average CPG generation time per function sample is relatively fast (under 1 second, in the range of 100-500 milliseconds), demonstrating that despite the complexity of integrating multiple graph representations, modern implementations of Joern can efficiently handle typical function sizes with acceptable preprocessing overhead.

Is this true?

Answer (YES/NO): NO